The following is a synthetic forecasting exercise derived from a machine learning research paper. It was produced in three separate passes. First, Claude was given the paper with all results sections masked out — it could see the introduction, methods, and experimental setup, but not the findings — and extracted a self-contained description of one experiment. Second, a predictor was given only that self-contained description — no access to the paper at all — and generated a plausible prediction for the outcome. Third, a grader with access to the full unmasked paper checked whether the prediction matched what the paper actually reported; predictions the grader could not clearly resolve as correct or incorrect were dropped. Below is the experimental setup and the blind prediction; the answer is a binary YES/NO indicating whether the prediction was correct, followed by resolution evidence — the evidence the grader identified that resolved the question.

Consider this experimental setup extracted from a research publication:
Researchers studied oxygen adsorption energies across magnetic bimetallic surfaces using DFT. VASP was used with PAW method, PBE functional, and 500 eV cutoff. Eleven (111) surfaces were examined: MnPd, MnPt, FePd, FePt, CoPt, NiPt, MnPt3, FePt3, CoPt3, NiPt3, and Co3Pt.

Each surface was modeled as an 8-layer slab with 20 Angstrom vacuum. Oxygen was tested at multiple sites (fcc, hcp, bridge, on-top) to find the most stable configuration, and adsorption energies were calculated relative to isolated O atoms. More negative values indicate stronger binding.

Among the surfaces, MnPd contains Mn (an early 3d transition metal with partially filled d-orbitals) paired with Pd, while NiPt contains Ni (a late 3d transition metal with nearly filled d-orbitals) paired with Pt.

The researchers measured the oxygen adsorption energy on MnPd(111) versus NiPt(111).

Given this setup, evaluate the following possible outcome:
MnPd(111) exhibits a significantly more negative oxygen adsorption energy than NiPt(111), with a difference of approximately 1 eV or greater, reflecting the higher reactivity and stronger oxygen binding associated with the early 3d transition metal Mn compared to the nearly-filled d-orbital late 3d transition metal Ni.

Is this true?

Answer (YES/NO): YES